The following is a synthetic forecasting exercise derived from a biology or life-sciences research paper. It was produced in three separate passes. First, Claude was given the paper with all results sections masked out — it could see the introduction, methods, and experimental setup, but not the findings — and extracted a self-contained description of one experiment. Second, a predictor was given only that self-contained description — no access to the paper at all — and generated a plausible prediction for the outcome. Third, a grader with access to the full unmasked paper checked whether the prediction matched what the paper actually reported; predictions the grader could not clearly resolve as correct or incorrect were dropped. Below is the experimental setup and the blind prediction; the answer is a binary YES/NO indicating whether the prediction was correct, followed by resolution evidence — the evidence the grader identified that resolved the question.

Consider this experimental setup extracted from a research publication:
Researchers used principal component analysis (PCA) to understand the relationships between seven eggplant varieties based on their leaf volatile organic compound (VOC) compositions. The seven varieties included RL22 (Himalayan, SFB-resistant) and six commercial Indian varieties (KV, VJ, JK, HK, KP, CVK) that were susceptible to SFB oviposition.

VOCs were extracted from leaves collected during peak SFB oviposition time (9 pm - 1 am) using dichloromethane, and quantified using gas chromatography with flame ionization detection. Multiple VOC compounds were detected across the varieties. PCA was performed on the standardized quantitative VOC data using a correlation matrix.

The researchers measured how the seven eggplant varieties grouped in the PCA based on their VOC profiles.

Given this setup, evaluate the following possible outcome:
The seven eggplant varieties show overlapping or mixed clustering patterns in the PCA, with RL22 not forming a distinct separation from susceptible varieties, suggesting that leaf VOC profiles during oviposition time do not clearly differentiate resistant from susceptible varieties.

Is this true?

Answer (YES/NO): NO